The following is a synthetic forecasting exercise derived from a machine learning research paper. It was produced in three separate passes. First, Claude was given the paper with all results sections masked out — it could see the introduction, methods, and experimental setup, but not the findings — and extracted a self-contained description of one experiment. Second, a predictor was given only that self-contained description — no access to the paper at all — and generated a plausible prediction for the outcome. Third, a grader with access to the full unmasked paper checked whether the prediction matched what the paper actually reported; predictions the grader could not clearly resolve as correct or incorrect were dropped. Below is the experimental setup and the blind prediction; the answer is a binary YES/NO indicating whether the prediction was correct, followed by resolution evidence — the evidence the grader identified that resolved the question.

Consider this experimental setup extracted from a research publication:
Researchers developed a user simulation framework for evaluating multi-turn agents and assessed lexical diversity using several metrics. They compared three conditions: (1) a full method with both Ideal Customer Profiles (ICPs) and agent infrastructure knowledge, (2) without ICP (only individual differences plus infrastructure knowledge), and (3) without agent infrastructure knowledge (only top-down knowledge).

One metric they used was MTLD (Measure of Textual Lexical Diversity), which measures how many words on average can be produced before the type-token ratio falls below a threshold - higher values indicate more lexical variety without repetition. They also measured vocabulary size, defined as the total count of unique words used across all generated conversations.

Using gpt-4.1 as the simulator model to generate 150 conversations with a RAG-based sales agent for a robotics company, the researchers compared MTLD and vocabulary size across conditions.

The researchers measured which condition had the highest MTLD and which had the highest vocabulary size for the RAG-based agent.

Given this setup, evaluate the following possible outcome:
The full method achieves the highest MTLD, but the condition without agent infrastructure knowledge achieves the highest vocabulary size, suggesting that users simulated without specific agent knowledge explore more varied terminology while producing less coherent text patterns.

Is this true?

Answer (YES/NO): NO